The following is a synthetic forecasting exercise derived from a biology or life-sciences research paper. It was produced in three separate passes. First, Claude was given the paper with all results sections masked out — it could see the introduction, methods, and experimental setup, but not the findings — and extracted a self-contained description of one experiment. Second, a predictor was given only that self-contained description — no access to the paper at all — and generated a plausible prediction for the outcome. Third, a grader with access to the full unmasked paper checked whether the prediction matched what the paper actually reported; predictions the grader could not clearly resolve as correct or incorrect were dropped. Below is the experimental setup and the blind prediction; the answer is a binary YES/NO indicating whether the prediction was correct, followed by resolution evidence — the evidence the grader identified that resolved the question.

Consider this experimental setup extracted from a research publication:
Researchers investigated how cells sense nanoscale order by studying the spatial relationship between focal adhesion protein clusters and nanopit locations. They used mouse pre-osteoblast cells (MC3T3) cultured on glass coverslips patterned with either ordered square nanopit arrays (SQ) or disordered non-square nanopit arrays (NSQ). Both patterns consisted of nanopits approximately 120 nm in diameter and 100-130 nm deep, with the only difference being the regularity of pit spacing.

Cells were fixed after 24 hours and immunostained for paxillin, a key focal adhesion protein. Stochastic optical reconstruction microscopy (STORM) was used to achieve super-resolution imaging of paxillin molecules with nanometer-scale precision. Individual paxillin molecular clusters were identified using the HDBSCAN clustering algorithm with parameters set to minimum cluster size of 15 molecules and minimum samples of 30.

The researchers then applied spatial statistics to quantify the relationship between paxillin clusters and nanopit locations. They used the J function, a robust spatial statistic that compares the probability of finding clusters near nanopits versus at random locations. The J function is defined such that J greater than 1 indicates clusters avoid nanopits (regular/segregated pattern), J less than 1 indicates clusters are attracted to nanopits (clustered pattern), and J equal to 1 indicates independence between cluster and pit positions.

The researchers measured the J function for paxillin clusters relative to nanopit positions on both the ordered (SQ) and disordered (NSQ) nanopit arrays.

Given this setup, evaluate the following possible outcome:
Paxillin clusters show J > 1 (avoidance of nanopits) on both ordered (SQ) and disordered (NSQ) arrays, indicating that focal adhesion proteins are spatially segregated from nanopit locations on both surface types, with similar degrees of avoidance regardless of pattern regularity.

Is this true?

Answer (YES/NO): NO